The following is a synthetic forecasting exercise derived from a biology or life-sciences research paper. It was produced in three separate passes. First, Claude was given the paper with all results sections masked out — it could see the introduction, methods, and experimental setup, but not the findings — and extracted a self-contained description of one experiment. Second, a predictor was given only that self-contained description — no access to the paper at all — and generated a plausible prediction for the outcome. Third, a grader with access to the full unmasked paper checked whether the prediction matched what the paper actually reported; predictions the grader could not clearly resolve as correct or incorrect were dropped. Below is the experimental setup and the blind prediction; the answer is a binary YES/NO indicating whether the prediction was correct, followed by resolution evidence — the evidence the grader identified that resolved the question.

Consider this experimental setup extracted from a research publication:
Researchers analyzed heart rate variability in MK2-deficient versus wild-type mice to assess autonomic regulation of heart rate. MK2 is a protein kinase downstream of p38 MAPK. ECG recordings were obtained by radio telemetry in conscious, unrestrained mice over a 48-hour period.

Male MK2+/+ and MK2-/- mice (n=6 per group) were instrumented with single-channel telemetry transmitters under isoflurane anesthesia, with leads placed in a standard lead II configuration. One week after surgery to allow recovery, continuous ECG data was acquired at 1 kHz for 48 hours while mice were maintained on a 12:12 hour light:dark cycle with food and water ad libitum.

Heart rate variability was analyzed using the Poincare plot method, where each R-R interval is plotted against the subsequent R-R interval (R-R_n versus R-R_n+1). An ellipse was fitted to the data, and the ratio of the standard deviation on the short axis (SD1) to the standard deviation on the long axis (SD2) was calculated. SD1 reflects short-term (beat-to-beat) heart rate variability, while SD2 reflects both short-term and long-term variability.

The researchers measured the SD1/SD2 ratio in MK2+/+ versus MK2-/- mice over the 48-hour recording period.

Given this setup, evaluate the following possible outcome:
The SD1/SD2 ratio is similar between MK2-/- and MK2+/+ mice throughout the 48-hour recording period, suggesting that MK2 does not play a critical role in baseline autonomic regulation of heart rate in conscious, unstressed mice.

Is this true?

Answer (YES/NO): NO